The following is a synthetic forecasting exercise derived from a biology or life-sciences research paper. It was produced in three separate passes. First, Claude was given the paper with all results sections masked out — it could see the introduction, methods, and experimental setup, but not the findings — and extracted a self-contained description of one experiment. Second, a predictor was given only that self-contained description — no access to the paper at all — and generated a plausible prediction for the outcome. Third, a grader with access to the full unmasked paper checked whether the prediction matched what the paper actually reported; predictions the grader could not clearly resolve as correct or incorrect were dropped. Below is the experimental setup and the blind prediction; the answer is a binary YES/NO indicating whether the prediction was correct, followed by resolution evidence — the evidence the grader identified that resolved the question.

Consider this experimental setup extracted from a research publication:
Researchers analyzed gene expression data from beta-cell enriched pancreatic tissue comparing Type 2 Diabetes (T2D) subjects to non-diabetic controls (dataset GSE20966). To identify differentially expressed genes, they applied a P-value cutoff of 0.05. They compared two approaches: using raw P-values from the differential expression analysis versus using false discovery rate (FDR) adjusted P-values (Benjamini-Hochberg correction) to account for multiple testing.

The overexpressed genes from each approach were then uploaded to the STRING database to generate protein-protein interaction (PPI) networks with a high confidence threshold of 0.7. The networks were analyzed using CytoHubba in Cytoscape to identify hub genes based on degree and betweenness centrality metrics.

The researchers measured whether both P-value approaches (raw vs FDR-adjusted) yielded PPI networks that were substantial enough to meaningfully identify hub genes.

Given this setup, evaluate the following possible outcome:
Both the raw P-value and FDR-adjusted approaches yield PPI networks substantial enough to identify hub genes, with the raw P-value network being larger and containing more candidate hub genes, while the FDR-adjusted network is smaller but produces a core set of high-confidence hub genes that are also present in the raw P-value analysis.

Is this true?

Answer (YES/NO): NO